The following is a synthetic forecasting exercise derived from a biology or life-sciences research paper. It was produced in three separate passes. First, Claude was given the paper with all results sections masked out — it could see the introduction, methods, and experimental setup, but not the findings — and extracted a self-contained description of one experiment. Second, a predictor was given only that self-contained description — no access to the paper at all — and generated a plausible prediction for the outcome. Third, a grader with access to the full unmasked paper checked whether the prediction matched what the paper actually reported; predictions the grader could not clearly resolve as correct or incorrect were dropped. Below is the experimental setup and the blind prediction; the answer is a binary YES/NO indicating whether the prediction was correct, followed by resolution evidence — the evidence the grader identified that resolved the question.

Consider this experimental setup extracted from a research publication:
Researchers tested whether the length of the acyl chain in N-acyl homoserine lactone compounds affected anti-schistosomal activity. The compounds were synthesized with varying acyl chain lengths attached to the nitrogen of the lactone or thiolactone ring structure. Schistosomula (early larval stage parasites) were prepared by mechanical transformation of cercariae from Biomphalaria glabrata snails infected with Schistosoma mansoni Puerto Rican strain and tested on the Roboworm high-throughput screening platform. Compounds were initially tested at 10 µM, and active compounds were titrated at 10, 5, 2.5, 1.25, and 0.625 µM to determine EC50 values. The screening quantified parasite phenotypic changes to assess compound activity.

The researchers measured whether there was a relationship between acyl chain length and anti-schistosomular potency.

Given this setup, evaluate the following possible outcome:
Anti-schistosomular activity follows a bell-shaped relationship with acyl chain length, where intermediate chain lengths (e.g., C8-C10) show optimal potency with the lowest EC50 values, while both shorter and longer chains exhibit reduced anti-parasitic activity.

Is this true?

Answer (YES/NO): NO